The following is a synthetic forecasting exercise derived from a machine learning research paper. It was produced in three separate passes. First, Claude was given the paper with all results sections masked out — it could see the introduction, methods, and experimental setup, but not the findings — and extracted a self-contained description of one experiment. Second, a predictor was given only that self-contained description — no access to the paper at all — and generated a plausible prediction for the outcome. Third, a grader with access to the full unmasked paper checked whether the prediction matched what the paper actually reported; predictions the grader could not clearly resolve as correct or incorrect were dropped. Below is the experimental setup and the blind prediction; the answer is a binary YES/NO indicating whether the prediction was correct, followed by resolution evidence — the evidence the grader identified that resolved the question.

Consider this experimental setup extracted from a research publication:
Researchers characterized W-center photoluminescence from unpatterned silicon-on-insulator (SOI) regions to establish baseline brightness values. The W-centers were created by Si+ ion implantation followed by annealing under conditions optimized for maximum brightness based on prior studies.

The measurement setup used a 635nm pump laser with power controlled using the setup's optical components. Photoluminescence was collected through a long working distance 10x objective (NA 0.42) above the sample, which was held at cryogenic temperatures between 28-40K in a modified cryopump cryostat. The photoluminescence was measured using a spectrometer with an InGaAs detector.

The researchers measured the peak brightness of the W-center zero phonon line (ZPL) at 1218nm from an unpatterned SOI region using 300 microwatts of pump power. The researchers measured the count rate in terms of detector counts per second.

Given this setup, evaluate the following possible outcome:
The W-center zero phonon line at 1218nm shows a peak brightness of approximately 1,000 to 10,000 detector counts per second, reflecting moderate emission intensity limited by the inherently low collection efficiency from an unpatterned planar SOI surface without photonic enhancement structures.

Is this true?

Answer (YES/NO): YES